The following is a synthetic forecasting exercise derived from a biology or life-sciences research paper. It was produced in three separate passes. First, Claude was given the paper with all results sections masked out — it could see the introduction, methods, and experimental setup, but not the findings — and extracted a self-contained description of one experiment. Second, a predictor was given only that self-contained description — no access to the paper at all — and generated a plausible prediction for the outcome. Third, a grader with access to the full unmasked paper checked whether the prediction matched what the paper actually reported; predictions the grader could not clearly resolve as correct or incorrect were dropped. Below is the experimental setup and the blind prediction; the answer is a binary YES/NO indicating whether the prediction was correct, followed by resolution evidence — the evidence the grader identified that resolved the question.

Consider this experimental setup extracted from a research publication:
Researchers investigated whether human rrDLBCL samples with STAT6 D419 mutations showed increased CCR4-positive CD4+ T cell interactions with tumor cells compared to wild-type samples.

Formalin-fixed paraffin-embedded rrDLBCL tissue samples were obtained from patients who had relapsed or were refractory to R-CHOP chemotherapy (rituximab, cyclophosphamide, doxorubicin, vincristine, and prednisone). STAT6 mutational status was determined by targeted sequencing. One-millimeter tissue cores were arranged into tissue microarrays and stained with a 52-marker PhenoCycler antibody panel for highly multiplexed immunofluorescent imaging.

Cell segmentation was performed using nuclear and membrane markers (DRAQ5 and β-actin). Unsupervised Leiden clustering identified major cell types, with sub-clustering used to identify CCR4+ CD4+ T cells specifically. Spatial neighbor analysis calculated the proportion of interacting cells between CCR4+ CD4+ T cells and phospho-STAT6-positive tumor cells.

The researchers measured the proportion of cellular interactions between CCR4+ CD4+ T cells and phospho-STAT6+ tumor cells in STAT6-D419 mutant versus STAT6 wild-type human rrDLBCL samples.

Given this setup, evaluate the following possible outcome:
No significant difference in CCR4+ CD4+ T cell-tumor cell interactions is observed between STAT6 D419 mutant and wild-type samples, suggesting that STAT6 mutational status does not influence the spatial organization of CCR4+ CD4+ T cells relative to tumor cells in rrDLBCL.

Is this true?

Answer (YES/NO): NO